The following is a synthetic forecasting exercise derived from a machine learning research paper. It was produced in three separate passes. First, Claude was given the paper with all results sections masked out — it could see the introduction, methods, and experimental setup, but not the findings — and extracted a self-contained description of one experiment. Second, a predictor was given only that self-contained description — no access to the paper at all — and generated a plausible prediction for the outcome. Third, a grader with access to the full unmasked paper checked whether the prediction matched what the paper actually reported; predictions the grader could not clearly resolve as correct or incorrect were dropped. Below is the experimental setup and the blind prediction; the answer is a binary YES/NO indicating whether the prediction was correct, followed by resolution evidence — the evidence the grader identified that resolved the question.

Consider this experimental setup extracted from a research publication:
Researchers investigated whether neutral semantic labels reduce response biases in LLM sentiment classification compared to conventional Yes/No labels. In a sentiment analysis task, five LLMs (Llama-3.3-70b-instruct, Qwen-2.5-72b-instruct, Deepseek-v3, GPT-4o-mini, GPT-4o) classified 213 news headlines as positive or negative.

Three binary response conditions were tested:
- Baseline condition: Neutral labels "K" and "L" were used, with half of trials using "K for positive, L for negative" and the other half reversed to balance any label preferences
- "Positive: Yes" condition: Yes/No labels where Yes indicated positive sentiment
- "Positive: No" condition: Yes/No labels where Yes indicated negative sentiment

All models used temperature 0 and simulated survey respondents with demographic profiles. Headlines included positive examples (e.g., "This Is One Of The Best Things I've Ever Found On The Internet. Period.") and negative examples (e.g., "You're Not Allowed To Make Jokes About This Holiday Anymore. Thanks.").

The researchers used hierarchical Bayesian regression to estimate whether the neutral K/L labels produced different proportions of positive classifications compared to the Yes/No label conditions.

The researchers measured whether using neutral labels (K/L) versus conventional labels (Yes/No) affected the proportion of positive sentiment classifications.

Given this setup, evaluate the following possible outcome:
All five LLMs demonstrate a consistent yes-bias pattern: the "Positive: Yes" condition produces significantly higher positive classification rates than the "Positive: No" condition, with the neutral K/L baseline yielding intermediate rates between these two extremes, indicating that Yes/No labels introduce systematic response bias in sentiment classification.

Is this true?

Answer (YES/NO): NO